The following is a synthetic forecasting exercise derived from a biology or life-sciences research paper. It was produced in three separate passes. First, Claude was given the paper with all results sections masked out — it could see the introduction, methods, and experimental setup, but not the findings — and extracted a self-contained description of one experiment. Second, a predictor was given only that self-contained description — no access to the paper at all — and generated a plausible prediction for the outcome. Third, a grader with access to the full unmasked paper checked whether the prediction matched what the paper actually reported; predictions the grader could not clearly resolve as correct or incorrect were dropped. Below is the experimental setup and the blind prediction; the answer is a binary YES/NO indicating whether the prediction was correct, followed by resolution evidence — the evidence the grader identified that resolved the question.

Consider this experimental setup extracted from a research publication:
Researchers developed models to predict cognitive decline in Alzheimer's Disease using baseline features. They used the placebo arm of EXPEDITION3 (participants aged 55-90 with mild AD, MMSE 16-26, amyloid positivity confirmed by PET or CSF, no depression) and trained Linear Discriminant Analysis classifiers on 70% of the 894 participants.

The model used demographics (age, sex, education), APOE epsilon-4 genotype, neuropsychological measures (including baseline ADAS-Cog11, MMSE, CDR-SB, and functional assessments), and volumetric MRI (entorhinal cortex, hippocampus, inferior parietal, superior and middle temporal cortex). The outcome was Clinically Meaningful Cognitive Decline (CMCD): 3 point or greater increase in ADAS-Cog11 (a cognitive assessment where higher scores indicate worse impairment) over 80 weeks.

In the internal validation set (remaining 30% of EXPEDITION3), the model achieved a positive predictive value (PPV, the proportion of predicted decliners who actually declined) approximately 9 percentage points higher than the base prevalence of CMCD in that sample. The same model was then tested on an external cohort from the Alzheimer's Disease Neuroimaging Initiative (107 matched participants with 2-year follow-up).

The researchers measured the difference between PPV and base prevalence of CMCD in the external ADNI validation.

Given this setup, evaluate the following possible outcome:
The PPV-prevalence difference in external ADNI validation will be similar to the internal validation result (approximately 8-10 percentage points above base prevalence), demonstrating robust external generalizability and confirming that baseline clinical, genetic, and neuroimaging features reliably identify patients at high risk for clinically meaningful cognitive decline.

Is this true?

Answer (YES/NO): NO